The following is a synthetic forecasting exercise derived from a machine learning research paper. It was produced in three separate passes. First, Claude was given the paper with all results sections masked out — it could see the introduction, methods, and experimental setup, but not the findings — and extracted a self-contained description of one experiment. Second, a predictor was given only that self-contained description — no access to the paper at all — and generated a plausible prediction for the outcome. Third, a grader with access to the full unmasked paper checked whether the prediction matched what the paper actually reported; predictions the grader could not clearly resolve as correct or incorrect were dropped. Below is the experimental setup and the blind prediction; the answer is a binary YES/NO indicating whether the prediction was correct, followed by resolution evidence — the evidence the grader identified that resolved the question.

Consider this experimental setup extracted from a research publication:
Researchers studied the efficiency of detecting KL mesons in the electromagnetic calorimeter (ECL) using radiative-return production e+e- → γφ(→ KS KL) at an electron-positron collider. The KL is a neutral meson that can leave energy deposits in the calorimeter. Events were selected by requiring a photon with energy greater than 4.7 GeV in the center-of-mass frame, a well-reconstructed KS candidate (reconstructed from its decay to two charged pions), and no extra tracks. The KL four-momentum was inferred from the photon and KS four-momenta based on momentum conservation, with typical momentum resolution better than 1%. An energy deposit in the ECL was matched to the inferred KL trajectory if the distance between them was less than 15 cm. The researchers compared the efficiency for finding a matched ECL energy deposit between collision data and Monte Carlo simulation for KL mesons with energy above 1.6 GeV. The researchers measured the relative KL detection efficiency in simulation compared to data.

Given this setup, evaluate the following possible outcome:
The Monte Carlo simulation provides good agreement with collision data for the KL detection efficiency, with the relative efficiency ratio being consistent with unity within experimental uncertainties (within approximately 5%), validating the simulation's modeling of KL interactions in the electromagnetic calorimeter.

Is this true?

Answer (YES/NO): NO